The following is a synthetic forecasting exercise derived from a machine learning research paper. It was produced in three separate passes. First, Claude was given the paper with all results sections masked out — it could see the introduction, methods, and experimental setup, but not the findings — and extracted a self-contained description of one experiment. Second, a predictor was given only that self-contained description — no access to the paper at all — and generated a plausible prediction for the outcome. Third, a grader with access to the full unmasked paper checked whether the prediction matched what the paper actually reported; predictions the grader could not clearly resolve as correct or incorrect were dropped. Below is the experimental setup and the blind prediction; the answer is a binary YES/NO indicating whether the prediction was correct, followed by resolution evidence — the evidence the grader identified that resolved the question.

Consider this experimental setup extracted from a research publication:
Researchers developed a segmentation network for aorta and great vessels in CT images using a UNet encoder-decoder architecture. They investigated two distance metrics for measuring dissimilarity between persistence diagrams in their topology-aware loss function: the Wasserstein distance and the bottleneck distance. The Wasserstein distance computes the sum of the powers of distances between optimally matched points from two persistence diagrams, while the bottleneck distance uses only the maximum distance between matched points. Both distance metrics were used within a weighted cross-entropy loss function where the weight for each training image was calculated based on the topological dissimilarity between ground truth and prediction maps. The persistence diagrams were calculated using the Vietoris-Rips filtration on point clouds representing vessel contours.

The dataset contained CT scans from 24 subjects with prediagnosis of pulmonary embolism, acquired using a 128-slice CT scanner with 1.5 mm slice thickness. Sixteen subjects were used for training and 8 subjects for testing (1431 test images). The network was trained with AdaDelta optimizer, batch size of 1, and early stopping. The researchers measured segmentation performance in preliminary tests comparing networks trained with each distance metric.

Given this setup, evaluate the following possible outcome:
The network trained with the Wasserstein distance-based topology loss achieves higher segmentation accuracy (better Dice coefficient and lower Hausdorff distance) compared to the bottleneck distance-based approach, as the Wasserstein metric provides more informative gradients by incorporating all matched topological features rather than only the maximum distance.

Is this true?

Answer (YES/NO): NO